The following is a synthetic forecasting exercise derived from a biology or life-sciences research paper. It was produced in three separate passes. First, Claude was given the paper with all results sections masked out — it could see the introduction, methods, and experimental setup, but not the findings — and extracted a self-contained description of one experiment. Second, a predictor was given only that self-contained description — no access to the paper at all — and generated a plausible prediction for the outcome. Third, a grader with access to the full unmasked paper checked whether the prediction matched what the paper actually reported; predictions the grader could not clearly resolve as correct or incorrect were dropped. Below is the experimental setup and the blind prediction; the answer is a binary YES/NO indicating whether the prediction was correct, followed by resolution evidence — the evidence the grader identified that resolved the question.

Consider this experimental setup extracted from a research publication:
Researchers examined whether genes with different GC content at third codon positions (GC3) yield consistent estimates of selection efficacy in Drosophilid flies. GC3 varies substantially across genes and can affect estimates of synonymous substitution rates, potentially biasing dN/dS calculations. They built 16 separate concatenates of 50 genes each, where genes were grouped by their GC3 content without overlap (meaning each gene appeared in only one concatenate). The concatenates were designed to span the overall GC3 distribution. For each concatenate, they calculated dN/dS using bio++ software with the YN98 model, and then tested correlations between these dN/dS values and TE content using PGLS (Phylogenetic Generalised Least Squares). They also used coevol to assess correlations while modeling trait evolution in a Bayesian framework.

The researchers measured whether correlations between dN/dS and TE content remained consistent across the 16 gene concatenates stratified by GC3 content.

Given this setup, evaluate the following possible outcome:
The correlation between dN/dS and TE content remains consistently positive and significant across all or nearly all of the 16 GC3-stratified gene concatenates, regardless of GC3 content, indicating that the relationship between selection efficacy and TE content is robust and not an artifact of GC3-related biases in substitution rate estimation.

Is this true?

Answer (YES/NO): NO